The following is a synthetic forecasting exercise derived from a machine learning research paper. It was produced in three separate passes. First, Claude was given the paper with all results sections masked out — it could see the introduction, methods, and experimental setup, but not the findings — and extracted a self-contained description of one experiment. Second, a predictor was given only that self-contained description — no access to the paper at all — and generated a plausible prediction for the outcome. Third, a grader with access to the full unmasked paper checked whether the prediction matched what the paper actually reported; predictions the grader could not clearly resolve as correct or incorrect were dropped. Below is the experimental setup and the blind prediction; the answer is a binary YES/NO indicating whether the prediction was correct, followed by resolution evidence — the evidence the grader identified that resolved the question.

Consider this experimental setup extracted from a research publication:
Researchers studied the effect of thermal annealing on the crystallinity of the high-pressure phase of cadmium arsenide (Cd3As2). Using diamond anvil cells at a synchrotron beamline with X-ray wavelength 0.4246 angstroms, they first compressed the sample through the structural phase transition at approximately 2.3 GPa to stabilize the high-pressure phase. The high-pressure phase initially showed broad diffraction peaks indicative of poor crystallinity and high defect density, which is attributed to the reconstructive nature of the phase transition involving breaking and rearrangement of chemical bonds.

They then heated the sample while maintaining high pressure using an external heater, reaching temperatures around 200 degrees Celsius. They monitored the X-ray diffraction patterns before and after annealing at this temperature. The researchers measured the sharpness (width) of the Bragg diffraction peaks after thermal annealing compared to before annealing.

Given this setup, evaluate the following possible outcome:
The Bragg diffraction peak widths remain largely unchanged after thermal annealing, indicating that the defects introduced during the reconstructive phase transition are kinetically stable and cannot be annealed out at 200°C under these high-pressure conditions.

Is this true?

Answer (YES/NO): NO